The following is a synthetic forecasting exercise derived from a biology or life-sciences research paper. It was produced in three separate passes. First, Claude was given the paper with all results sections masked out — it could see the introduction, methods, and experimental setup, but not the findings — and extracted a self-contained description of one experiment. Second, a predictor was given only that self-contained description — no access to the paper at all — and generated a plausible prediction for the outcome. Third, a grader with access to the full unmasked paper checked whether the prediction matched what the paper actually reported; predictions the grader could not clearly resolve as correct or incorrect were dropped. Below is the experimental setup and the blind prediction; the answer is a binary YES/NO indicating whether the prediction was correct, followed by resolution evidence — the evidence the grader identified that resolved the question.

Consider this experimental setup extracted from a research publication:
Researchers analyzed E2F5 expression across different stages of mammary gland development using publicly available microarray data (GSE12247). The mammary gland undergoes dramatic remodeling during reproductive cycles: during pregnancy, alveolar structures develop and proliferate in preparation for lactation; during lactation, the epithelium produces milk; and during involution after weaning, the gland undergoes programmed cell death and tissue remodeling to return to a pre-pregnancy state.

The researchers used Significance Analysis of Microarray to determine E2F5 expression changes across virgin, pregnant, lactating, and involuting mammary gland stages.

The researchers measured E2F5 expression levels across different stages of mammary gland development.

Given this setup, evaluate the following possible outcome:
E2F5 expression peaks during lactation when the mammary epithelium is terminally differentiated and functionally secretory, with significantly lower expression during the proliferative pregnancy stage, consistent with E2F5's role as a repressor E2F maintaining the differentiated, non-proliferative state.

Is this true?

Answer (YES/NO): YES